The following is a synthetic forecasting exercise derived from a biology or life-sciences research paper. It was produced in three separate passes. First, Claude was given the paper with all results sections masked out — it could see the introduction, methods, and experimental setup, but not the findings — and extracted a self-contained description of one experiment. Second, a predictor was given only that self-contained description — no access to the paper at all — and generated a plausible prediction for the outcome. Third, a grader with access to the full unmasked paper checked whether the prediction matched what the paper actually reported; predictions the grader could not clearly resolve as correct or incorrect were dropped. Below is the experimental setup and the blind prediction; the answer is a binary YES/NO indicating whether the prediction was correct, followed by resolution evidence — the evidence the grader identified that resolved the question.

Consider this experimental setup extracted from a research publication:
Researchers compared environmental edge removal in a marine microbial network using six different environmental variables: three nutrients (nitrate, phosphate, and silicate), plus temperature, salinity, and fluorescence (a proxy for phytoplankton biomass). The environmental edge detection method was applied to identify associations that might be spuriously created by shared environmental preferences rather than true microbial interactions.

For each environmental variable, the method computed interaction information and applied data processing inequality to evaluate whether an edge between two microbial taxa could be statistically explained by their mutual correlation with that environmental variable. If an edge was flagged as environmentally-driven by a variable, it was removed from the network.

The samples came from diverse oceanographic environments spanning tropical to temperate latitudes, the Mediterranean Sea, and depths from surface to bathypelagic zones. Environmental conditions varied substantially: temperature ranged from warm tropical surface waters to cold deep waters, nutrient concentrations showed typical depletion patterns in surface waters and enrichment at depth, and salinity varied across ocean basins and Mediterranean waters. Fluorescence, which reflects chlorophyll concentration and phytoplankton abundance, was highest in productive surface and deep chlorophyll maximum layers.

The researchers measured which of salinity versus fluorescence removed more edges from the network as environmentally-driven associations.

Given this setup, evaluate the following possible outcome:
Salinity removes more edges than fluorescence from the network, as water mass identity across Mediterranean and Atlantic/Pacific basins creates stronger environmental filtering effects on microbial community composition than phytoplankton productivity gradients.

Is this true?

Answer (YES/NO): YES